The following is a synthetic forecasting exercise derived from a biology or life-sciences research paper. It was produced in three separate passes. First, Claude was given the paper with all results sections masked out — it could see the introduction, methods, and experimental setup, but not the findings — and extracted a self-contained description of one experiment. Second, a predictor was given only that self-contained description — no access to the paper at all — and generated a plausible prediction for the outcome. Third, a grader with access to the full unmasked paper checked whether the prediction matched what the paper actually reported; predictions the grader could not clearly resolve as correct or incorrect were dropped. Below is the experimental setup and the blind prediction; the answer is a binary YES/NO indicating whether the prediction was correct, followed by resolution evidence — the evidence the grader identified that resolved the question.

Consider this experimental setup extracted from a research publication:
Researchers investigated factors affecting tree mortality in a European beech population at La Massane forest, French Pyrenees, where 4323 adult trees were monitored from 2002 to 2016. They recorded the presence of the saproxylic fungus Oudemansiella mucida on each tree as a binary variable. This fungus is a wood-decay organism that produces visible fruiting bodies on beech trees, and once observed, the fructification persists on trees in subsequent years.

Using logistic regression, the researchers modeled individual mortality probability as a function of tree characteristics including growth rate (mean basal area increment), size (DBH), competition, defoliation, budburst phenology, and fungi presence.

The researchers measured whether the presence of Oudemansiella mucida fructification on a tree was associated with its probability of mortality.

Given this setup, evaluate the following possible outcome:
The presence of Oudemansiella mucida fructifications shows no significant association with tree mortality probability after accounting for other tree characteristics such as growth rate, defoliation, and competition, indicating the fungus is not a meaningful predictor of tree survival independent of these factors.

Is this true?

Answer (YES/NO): NO